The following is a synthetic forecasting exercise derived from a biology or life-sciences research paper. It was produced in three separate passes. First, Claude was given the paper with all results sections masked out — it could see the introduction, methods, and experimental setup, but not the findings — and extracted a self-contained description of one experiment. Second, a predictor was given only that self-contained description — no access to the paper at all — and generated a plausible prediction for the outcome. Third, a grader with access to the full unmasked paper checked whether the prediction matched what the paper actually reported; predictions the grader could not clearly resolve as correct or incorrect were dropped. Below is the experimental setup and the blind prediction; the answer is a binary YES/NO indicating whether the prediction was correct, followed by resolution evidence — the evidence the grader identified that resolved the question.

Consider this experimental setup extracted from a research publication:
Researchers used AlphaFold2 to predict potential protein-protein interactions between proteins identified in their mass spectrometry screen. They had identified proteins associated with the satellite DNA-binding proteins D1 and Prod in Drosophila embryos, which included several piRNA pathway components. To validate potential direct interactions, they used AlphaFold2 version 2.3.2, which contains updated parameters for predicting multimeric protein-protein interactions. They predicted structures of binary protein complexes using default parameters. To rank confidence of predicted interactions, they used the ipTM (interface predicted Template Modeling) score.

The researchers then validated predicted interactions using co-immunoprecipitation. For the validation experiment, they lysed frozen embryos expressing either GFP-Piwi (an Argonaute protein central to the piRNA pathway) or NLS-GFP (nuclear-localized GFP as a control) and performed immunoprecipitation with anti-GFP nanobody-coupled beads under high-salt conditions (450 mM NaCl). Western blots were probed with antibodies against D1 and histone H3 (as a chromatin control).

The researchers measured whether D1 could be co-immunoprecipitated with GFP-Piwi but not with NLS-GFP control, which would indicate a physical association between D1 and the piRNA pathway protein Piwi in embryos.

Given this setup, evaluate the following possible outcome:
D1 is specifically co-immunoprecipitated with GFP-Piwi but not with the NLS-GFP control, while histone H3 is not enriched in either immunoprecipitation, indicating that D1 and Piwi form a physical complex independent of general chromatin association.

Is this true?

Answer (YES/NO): NO